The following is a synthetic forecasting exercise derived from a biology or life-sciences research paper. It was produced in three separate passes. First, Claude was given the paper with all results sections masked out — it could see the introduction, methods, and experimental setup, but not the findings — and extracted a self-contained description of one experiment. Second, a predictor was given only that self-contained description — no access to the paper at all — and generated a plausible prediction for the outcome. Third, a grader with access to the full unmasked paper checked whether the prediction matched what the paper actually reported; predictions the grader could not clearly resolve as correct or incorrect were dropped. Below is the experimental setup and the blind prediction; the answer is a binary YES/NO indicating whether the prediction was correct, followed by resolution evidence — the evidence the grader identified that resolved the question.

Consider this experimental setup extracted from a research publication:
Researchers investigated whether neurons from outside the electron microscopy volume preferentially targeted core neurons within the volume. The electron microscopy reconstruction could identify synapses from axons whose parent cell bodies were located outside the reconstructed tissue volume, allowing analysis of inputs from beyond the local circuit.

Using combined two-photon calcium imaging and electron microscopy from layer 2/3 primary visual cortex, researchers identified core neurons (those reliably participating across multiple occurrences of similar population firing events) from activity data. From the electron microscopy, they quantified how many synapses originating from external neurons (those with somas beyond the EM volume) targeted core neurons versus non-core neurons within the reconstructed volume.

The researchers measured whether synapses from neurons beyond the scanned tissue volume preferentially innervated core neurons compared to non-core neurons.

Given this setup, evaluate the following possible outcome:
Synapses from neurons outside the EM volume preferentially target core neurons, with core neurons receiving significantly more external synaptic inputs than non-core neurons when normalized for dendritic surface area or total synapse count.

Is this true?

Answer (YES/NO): NO